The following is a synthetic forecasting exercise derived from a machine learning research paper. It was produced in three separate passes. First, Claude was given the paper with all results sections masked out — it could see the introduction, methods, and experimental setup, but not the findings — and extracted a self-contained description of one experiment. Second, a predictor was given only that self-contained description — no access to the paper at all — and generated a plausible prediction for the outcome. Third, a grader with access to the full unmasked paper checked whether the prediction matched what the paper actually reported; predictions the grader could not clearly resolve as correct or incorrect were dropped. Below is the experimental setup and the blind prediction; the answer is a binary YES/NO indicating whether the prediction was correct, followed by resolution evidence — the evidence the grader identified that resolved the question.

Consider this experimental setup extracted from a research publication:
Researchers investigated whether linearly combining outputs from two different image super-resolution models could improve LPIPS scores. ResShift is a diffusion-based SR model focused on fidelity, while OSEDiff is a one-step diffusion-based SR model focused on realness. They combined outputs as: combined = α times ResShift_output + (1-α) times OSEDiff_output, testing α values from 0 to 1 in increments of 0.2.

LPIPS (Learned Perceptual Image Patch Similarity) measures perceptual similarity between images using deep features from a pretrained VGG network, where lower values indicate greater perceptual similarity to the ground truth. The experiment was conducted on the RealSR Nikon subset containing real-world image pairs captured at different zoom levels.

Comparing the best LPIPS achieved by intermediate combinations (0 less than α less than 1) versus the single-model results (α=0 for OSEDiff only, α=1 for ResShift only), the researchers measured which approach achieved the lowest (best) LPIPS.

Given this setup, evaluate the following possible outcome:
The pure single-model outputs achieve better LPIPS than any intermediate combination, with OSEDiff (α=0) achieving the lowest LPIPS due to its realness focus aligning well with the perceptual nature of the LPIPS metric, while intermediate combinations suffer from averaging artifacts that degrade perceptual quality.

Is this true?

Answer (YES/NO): NO